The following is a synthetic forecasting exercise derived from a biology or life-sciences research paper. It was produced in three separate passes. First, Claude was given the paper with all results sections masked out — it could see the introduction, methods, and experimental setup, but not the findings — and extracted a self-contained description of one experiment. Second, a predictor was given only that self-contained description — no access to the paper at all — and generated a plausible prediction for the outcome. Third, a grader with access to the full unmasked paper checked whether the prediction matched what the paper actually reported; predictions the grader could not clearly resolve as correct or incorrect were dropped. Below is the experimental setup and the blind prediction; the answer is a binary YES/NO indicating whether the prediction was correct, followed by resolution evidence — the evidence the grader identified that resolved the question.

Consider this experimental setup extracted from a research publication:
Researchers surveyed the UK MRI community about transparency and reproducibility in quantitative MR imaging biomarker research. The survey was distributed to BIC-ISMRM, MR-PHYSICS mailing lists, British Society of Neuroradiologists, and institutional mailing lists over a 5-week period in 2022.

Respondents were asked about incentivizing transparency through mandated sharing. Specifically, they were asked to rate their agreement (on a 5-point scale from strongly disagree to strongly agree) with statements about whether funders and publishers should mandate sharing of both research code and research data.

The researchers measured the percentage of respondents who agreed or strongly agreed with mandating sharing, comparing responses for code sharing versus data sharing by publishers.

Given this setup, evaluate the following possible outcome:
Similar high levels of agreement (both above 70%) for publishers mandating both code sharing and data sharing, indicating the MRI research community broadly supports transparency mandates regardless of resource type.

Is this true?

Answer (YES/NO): NO